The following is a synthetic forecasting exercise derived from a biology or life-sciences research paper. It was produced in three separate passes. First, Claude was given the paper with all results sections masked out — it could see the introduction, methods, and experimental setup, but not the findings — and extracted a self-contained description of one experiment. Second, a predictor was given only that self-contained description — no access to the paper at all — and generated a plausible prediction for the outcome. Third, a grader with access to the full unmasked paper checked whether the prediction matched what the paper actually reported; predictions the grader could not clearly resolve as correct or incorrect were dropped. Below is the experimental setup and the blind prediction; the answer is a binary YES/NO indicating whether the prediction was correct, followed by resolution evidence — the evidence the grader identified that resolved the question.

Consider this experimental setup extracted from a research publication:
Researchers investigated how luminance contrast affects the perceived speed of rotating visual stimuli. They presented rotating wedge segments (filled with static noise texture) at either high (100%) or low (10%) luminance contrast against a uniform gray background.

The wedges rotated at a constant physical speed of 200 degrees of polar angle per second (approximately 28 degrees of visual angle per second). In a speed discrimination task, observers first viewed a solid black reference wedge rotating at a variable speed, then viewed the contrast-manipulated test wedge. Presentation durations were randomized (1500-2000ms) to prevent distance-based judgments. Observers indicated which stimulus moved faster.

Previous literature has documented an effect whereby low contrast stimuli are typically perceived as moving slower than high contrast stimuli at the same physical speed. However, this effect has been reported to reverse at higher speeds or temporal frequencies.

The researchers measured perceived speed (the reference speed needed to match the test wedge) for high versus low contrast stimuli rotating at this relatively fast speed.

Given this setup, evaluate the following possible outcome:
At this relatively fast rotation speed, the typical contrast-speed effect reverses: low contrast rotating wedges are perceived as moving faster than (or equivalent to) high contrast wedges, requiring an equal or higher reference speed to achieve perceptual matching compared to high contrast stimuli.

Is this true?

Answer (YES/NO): YES